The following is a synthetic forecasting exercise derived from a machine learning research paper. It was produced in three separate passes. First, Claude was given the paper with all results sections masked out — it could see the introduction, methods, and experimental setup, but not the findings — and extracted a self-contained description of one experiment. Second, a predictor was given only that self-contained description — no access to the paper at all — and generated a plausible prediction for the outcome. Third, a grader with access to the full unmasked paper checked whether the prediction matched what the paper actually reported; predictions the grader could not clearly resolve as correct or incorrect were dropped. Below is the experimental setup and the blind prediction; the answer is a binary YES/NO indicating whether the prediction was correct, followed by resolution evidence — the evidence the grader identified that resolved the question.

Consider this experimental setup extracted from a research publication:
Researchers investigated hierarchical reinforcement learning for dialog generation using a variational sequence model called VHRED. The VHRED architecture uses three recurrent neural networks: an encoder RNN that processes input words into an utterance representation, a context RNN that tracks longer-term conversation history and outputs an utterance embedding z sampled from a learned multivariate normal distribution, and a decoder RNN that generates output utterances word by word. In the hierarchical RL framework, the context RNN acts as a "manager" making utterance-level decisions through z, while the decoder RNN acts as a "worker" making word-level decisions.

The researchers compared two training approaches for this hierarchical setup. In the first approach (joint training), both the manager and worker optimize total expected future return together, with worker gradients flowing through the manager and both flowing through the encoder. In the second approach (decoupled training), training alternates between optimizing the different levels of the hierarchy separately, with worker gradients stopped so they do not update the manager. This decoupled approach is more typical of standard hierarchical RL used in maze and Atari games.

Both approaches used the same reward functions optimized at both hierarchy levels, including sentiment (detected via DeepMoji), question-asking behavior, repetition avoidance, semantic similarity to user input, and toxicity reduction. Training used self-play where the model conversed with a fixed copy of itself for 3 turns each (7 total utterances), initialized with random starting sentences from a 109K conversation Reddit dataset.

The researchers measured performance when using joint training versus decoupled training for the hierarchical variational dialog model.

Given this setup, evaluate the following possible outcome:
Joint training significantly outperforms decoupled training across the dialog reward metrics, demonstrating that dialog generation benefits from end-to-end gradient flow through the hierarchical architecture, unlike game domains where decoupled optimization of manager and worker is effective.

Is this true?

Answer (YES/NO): YES